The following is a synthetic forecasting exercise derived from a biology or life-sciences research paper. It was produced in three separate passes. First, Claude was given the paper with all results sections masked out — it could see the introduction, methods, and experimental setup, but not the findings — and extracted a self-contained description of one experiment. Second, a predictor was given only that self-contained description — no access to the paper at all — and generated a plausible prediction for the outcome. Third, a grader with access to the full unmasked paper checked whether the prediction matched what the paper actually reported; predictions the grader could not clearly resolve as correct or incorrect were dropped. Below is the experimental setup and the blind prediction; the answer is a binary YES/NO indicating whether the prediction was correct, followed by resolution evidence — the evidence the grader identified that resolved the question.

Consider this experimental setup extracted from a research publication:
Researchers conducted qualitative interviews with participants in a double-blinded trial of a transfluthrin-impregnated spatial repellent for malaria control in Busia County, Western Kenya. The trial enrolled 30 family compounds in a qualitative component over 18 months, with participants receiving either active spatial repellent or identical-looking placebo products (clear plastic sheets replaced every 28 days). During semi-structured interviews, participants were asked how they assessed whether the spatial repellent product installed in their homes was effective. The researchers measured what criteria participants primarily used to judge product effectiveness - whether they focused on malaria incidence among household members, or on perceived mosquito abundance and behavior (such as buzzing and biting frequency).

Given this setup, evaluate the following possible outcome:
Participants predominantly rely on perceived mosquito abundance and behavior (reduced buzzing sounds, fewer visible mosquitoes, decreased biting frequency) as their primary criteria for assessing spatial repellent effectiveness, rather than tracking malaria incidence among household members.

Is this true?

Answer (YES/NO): YES